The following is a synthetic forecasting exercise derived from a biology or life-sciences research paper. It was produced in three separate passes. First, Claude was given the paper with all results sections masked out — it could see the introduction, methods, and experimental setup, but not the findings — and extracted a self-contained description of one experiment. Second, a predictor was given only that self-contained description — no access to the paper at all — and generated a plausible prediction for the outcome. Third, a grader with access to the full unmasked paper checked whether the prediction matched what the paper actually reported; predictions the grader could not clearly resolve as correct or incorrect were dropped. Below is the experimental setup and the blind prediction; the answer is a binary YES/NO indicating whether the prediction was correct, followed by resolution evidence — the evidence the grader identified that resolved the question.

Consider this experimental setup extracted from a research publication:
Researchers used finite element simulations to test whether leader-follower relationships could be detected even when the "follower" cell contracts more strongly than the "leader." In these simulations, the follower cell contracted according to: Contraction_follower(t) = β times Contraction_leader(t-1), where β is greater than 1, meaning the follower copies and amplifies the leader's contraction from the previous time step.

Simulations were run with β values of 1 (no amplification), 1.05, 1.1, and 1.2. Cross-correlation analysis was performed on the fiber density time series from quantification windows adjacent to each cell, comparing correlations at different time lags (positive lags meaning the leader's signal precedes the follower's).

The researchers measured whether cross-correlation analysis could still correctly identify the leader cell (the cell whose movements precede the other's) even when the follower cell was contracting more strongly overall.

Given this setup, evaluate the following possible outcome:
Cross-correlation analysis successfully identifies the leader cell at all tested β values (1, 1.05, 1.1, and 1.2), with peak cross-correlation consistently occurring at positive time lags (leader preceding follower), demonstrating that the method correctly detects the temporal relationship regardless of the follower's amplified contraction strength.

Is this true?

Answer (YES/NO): NO